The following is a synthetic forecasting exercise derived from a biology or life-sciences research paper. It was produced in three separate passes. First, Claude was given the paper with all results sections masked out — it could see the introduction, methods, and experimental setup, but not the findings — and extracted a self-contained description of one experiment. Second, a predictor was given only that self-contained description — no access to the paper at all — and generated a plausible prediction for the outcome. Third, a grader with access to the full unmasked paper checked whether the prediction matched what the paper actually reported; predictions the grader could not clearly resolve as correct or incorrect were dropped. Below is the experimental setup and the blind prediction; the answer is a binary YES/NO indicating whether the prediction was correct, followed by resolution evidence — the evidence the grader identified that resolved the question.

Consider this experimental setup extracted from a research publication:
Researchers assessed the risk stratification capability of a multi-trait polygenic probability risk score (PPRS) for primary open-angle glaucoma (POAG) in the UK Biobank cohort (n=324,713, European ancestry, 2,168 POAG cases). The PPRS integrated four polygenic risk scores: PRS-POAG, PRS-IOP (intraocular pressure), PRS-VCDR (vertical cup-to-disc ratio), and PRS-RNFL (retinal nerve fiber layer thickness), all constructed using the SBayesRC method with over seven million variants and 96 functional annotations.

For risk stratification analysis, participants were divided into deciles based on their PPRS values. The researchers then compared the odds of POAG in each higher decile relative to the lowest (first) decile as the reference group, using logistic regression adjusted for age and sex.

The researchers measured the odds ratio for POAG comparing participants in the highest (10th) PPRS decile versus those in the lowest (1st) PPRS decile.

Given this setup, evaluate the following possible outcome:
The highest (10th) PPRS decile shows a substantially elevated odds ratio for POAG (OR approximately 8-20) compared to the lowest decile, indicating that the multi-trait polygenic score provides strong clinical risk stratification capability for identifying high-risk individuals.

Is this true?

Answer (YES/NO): NO